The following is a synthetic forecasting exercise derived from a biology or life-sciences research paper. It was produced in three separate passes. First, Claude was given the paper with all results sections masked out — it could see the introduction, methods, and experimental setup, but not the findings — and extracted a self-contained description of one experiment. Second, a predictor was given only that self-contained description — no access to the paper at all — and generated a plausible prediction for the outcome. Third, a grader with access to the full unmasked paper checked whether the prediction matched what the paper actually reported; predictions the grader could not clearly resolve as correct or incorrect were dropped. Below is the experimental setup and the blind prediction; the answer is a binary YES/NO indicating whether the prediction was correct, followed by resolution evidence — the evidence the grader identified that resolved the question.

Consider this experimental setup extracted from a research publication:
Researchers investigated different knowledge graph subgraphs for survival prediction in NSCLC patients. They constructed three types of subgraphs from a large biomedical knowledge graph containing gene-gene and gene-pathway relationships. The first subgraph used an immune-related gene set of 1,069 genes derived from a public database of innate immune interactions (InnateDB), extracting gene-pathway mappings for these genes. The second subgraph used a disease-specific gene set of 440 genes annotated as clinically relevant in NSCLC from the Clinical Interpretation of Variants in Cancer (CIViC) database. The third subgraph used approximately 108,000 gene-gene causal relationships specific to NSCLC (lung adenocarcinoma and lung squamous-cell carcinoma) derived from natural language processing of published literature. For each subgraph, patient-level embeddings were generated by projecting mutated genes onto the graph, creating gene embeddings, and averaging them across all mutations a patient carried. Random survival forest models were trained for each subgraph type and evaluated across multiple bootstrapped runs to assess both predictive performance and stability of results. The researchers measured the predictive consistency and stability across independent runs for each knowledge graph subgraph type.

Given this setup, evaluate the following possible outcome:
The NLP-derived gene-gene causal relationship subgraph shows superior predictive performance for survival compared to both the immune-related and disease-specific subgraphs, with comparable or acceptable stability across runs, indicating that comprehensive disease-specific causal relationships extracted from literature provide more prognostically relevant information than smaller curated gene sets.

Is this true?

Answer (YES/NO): NO